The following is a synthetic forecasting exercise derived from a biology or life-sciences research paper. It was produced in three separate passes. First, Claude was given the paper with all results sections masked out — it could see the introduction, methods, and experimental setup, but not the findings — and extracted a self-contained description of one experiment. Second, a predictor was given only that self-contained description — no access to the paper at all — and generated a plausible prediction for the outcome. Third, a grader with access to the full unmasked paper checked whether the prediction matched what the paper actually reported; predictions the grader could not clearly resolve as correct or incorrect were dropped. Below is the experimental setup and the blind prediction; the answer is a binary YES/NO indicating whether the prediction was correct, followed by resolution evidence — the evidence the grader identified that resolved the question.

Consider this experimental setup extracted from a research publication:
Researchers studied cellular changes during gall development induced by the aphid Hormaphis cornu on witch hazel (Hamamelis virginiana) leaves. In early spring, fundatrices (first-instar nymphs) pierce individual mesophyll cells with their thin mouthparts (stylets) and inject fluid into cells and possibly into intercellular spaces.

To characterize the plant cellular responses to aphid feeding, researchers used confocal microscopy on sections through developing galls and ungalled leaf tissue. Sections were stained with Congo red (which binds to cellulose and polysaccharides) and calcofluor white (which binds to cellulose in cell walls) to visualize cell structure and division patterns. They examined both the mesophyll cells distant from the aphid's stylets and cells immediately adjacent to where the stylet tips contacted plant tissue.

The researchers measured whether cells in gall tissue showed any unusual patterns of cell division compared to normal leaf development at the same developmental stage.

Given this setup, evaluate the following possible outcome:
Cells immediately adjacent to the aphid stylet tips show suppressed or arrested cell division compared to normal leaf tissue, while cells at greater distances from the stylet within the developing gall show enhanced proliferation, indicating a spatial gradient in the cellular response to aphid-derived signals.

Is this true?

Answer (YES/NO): NO